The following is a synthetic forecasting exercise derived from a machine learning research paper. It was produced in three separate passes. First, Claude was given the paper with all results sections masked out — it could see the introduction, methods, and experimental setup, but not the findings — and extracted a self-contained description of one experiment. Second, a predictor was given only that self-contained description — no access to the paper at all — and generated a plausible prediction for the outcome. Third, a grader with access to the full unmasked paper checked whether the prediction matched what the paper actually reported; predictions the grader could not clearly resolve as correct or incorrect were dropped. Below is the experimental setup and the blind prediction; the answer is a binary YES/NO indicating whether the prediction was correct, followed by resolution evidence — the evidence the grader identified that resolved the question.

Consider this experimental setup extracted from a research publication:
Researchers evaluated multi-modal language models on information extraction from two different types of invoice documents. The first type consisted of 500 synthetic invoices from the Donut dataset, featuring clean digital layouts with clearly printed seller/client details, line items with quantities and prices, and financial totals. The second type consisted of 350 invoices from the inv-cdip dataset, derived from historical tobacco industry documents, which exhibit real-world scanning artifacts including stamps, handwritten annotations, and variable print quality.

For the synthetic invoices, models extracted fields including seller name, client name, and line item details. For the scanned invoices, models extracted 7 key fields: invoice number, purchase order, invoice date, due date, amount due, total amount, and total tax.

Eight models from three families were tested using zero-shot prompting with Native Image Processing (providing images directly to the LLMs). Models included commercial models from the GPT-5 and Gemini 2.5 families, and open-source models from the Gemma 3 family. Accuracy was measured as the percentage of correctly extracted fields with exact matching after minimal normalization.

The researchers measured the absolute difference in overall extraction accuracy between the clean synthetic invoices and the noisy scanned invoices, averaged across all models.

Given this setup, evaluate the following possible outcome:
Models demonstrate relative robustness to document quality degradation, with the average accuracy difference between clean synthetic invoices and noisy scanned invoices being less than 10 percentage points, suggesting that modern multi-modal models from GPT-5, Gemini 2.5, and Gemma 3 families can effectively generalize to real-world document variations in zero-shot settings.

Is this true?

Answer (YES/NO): YES